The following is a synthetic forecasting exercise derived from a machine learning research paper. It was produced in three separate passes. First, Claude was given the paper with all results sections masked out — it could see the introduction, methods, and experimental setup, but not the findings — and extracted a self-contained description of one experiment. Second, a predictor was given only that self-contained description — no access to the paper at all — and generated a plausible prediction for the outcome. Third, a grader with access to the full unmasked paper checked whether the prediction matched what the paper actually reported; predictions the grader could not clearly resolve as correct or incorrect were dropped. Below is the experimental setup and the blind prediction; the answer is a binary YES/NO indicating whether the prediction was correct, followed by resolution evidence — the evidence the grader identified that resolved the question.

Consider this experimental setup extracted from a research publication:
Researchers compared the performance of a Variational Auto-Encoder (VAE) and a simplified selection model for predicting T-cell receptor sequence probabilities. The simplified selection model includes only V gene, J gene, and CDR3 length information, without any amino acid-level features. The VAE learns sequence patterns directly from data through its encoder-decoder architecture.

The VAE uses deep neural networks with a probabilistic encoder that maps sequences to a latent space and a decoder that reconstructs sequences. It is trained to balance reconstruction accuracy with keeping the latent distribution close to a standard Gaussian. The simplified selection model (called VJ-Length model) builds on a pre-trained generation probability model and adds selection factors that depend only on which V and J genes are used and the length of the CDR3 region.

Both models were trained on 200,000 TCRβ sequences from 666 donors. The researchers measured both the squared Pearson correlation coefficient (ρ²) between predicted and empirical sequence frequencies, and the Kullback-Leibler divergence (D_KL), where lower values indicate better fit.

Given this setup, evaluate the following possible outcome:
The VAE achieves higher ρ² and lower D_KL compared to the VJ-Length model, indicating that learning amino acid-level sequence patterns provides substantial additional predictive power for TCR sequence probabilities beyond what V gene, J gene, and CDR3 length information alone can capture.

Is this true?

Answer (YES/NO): NO